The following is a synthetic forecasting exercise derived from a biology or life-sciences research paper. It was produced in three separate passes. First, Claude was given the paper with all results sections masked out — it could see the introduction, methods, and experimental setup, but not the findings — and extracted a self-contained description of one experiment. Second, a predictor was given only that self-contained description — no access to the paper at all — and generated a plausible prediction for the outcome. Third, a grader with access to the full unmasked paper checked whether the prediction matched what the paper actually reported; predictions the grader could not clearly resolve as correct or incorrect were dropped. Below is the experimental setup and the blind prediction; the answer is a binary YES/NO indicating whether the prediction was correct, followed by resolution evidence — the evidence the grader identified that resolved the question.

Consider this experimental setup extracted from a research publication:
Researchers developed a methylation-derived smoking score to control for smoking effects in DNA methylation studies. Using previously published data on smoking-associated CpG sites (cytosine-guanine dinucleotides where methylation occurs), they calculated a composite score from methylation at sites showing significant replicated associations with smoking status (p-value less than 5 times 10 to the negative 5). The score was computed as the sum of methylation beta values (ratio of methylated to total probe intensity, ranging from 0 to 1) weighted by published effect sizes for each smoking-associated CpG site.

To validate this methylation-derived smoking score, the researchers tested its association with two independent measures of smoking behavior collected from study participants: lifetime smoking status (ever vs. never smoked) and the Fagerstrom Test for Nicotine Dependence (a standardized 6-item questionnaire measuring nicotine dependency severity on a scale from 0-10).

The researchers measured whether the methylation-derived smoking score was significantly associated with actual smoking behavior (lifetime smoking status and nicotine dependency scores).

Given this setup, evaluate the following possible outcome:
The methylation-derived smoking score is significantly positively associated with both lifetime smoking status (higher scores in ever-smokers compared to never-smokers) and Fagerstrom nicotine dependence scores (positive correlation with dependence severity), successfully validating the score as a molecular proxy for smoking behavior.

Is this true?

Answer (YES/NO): YES